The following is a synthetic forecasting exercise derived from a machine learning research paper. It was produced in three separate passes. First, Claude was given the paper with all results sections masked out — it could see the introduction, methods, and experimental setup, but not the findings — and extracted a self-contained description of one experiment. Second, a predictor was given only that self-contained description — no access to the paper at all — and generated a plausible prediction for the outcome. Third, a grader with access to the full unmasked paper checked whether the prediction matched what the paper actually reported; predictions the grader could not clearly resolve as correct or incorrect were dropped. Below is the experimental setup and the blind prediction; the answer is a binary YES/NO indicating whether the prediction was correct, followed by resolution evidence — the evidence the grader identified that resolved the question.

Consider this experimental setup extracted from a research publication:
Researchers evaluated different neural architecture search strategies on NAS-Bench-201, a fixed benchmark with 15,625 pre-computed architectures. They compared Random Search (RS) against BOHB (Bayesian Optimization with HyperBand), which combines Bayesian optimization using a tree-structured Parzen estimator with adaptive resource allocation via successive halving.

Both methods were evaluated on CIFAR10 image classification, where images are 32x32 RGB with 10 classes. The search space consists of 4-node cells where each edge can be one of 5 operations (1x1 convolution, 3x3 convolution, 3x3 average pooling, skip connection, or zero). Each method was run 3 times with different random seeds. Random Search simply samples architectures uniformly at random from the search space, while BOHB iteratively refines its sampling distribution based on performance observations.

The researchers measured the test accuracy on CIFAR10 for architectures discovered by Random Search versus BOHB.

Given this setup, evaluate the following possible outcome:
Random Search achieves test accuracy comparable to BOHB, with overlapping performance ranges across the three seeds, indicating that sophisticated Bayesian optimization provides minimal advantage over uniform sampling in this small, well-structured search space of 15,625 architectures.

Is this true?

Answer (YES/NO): YES